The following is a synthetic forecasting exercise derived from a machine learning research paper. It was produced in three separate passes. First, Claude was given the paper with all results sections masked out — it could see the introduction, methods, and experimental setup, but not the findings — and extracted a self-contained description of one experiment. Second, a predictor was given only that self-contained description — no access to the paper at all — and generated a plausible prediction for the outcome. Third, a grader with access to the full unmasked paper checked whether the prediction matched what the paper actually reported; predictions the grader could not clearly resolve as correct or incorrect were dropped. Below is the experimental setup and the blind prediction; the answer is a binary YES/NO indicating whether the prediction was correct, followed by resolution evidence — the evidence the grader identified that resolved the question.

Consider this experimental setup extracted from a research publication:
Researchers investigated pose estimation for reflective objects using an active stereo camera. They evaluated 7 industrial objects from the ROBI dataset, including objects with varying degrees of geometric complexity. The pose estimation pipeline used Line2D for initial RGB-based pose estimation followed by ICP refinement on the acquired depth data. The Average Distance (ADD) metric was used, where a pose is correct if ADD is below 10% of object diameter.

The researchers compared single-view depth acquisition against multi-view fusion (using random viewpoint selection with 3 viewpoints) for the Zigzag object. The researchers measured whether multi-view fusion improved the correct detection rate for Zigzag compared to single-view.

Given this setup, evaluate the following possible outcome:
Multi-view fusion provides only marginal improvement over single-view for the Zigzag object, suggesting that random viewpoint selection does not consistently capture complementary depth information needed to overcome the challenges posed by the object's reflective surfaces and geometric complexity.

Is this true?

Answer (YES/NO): YES